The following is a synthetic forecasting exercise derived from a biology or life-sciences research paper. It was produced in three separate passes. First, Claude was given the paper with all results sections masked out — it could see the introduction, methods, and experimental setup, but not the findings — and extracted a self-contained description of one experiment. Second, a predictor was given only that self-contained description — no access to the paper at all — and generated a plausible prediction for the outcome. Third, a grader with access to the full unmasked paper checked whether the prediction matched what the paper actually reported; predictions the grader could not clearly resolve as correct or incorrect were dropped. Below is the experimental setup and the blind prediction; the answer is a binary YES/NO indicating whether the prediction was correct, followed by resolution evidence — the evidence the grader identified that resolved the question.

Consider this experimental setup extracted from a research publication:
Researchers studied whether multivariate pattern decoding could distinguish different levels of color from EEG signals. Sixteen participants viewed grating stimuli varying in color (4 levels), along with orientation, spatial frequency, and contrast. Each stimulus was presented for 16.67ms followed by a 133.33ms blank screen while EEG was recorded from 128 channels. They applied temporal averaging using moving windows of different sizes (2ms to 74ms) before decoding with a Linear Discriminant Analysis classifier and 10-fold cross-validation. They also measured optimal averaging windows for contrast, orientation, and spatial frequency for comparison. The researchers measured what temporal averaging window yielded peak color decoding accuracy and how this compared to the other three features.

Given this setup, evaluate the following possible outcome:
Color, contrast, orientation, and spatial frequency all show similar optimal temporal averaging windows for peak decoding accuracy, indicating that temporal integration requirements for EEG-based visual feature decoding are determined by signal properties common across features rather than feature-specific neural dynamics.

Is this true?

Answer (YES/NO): NO